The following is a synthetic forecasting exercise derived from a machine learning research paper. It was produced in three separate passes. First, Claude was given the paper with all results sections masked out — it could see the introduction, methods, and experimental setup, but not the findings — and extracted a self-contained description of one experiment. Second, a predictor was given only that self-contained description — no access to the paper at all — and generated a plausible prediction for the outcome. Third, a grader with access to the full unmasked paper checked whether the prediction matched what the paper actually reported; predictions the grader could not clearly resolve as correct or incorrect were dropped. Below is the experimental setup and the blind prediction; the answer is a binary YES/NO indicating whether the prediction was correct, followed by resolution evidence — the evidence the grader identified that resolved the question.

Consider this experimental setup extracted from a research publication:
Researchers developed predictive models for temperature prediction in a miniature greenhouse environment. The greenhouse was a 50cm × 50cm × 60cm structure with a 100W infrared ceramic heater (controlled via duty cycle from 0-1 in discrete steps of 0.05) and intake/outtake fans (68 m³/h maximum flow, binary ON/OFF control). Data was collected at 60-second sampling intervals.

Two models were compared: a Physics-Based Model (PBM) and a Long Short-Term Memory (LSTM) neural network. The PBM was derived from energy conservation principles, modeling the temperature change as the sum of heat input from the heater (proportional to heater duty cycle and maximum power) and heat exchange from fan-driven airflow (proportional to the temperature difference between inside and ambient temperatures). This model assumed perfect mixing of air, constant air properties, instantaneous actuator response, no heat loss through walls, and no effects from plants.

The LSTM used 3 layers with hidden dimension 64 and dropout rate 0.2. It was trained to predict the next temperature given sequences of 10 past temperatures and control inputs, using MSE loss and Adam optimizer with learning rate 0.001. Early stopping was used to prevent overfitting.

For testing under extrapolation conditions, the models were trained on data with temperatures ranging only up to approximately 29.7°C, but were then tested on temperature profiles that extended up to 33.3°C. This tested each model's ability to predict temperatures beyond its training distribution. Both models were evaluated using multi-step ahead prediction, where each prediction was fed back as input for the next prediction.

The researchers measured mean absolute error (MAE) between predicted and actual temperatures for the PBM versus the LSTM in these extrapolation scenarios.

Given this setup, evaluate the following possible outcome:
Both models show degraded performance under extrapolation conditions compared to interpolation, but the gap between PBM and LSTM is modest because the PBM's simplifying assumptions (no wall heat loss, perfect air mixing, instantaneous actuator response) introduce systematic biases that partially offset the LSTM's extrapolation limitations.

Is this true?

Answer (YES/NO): NO